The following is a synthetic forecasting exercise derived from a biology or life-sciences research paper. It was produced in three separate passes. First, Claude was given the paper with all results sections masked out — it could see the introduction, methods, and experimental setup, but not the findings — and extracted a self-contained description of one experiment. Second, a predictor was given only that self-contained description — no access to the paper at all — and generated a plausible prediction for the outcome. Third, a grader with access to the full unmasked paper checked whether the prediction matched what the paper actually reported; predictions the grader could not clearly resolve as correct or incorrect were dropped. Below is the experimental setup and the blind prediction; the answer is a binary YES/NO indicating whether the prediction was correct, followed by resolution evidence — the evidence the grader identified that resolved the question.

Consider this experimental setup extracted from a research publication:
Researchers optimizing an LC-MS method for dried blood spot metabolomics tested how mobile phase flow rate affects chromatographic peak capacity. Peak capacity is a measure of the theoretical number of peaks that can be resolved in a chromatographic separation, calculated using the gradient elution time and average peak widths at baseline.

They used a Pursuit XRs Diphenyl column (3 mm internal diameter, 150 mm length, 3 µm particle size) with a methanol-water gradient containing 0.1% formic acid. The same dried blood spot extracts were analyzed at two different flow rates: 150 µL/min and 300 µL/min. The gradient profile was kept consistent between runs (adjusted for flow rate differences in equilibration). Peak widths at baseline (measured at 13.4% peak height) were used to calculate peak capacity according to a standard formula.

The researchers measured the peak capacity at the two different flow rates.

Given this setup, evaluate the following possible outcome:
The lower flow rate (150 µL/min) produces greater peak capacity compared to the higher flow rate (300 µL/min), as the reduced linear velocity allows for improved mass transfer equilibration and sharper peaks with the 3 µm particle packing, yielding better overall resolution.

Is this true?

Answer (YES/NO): NO